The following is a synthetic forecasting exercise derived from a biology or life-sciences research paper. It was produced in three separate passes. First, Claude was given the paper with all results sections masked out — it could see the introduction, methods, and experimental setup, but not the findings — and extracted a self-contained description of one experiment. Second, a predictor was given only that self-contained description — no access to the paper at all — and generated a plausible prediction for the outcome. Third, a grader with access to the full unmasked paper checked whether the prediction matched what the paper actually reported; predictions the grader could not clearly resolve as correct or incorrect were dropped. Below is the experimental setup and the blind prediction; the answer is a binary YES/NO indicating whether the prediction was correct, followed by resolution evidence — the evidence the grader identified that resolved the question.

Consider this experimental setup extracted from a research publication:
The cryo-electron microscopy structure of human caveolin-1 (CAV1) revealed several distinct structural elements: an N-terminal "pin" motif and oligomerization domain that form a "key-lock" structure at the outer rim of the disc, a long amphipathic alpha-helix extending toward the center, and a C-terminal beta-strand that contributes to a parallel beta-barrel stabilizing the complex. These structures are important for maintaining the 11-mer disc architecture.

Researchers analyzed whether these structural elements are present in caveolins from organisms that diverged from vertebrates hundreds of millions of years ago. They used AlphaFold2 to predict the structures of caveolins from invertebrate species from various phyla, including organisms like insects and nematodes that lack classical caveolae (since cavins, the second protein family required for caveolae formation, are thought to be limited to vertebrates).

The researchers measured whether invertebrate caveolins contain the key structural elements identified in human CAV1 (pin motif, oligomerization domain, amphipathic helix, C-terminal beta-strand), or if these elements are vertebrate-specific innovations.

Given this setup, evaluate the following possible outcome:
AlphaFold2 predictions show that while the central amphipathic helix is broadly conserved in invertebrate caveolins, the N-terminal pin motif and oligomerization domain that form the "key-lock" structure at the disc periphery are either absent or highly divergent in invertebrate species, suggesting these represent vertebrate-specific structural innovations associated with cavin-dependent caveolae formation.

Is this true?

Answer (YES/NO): NO